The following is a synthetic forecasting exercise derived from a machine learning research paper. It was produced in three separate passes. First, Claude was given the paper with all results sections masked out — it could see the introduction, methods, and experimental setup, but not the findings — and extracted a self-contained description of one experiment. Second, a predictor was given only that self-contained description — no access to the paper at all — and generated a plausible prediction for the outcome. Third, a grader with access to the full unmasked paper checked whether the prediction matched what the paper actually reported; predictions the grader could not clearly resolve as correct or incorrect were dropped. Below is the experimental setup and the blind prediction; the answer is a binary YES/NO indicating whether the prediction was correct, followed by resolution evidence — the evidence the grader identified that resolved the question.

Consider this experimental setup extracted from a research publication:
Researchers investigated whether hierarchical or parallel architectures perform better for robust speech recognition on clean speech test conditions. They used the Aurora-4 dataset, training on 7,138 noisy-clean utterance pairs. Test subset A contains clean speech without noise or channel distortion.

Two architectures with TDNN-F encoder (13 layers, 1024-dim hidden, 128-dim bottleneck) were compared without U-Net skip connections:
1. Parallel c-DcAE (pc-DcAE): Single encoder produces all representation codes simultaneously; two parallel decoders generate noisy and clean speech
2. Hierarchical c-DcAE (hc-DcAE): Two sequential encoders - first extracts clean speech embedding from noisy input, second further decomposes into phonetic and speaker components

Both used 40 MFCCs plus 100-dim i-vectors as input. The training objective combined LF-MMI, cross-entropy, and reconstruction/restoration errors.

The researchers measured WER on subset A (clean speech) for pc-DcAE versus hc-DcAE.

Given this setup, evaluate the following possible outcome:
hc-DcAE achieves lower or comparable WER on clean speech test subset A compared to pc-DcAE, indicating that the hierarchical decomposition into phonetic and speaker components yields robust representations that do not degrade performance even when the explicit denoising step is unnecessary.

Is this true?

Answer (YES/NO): YES